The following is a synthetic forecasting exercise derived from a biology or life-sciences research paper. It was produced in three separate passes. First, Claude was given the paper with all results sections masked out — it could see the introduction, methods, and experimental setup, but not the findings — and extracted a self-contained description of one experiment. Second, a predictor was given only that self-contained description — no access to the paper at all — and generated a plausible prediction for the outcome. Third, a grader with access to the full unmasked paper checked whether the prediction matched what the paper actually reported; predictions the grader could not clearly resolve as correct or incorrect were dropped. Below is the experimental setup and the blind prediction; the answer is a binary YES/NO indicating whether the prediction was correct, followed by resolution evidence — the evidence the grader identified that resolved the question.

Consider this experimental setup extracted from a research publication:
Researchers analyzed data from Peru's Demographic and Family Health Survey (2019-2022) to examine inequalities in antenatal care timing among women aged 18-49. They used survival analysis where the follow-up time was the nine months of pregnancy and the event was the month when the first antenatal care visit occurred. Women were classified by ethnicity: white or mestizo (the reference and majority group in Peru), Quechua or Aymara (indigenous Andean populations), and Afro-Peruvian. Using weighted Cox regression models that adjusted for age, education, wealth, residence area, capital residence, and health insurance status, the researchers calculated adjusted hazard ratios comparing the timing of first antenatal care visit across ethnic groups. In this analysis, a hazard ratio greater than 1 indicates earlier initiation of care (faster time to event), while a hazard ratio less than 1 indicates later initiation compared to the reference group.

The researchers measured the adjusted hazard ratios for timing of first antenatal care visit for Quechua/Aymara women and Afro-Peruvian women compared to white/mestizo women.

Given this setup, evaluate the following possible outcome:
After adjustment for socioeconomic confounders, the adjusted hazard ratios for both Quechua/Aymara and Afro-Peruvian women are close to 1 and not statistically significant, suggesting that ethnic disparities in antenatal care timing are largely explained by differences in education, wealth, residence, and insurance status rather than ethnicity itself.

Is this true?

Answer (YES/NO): NO